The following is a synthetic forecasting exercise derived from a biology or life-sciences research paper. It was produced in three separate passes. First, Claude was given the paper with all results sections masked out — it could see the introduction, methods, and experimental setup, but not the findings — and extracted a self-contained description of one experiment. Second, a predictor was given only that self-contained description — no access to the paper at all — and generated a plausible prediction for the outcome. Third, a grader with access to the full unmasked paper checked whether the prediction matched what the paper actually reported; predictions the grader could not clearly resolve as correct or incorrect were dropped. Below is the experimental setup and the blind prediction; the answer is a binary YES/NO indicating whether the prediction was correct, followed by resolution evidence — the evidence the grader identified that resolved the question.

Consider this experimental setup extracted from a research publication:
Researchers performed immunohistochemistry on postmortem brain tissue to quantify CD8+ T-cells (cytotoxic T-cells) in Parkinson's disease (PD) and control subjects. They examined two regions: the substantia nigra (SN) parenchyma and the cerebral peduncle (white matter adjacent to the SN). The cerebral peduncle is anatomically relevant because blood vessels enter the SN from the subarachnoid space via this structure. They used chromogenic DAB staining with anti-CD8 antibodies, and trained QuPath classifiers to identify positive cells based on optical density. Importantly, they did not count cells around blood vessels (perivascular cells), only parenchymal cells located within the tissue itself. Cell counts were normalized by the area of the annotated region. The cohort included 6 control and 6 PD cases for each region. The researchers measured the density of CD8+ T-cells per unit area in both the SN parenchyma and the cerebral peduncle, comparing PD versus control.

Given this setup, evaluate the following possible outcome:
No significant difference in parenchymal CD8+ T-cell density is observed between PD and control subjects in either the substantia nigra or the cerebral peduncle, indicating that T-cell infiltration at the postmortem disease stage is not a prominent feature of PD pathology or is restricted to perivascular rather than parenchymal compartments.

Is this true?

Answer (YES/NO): NO